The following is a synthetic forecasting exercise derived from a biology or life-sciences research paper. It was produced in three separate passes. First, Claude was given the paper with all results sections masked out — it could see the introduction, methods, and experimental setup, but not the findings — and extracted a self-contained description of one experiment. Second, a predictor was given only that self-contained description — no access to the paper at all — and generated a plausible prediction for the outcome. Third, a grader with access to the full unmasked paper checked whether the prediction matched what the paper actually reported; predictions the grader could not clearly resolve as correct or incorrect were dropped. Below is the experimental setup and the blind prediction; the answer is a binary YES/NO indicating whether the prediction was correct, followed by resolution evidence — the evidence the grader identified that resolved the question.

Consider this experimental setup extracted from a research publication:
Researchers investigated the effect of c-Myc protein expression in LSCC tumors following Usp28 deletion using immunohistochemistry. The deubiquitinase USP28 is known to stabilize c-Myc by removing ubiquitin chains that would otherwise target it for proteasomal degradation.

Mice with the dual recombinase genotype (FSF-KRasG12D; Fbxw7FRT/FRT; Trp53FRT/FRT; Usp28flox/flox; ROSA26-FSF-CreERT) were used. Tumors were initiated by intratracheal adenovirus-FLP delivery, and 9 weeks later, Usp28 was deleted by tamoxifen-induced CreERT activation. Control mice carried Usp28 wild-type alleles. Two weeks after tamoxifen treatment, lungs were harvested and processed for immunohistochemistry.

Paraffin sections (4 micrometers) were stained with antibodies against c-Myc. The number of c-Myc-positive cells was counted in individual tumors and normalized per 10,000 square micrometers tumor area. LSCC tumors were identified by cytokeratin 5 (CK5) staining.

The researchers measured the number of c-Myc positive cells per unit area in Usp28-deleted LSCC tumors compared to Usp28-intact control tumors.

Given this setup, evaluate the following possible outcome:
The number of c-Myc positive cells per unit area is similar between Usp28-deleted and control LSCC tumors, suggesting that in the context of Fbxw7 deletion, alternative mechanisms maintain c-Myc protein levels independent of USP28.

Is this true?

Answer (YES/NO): NO